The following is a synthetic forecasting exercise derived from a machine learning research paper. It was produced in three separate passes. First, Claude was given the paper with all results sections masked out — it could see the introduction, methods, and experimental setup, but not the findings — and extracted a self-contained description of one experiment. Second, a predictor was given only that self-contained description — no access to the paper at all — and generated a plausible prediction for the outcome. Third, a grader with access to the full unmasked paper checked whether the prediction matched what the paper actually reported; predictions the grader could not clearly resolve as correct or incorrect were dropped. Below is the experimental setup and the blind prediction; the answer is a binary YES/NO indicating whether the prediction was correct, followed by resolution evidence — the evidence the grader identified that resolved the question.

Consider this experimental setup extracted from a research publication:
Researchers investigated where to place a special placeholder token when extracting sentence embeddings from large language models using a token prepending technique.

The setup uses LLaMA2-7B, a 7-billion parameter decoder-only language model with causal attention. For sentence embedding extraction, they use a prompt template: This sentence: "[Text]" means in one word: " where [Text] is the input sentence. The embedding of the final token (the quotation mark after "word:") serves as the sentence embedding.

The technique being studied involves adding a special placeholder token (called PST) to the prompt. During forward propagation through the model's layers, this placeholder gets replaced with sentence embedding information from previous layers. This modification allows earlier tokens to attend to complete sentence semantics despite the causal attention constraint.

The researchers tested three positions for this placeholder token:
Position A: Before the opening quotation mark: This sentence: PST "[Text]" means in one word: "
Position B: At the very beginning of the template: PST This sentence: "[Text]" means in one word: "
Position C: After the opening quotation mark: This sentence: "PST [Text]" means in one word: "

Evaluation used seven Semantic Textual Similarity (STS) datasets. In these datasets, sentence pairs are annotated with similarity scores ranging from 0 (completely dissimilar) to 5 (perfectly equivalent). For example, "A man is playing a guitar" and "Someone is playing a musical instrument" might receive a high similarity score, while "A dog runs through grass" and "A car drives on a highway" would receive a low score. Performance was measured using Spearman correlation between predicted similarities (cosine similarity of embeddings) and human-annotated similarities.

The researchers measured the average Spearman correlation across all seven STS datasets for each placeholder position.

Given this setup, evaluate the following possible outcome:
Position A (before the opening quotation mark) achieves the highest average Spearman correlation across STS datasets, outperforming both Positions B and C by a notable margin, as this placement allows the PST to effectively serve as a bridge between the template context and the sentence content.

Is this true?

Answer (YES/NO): NO